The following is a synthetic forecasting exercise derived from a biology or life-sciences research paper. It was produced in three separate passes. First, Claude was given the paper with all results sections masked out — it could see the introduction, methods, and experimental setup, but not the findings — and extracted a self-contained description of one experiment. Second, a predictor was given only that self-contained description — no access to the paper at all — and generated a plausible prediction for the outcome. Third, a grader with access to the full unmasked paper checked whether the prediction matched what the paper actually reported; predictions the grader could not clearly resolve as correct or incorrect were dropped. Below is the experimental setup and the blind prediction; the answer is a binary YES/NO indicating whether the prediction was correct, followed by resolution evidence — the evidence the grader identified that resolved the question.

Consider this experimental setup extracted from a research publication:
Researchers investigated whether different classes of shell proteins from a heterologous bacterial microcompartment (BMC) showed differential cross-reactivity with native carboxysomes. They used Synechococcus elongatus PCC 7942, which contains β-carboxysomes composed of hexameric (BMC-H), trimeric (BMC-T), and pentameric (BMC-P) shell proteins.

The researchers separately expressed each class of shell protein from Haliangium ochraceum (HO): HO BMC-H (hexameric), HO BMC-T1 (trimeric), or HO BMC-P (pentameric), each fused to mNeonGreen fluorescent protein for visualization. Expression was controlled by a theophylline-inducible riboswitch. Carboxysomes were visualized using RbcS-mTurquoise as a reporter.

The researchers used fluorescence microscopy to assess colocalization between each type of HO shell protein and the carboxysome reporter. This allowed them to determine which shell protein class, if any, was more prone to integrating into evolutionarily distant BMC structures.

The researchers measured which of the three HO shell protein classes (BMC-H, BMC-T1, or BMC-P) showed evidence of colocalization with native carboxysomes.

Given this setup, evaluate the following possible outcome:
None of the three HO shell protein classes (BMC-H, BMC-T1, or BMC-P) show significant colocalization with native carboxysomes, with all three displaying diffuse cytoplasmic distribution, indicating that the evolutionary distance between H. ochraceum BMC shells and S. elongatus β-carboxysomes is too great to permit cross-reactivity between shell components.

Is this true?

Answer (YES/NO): NO